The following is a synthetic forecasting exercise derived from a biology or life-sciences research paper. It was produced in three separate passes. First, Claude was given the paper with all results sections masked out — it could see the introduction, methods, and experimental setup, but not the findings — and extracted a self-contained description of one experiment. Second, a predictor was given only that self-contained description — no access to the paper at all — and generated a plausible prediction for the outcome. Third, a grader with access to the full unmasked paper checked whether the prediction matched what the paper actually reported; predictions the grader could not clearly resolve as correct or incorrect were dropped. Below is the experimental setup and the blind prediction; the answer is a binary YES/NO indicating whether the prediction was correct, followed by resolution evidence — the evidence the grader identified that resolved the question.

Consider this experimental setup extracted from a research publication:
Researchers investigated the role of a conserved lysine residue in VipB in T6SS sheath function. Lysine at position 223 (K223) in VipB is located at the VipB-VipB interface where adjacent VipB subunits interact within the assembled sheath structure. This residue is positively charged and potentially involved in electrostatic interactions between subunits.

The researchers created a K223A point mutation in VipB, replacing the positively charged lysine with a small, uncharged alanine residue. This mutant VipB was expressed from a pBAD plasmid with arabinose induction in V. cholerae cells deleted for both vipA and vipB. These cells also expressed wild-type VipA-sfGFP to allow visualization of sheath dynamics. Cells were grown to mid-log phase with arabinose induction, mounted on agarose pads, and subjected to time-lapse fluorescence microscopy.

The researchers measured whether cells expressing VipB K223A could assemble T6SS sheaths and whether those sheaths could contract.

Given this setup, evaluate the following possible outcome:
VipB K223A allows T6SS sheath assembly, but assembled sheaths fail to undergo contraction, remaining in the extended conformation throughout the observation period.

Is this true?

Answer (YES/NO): NO